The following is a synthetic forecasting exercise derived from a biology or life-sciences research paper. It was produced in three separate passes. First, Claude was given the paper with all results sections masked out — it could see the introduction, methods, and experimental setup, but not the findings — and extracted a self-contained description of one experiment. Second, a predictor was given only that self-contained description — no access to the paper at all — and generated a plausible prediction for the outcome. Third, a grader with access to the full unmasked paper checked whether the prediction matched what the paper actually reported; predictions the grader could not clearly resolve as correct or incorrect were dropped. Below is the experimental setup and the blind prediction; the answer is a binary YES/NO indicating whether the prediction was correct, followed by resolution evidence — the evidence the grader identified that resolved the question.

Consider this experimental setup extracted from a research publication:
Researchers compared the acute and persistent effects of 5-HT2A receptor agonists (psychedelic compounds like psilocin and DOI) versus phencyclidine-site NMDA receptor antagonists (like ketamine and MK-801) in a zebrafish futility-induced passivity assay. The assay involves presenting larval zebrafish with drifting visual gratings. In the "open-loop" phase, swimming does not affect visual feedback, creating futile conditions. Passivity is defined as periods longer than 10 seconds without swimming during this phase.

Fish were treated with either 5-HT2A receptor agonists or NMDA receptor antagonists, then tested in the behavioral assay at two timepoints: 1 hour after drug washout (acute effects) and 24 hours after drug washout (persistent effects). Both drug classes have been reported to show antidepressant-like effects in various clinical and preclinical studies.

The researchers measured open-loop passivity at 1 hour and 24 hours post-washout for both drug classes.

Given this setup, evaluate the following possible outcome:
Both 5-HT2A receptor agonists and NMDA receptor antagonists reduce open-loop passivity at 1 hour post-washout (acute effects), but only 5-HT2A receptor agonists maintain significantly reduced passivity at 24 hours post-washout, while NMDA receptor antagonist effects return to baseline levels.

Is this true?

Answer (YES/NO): NO